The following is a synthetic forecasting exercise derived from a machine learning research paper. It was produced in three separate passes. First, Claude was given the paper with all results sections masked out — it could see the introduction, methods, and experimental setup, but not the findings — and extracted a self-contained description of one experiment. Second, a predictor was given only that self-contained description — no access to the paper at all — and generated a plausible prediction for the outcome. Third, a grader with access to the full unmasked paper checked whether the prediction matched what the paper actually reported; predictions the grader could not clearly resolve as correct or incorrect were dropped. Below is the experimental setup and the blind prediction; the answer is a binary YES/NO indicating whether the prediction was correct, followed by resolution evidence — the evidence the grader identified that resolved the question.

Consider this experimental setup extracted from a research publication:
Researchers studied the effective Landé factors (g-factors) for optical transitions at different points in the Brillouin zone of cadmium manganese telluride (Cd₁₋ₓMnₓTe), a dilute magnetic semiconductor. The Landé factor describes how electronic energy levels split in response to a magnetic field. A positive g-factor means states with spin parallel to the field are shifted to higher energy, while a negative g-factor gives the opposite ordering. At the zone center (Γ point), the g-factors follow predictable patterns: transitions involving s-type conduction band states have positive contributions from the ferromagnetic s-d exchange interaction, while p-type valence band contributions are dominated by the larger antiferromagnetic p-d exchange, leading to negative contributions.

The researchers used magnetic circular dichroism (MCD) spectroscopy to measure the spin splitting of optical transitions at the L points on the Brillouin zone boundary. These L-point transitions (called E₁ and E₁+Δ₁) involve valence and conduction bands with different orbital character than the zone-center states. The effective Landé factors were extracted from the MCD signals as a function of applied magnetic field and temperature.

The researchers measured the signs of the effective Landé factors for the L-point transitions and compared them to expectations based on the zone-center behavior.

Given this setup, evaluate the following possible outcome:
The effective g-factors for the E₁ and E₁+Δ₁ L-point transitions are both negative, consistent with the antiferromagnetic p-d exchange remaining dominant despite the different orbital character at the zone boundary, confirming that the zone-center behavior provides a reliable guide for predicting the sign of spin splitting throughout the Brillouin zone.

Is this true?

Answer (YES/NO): NO